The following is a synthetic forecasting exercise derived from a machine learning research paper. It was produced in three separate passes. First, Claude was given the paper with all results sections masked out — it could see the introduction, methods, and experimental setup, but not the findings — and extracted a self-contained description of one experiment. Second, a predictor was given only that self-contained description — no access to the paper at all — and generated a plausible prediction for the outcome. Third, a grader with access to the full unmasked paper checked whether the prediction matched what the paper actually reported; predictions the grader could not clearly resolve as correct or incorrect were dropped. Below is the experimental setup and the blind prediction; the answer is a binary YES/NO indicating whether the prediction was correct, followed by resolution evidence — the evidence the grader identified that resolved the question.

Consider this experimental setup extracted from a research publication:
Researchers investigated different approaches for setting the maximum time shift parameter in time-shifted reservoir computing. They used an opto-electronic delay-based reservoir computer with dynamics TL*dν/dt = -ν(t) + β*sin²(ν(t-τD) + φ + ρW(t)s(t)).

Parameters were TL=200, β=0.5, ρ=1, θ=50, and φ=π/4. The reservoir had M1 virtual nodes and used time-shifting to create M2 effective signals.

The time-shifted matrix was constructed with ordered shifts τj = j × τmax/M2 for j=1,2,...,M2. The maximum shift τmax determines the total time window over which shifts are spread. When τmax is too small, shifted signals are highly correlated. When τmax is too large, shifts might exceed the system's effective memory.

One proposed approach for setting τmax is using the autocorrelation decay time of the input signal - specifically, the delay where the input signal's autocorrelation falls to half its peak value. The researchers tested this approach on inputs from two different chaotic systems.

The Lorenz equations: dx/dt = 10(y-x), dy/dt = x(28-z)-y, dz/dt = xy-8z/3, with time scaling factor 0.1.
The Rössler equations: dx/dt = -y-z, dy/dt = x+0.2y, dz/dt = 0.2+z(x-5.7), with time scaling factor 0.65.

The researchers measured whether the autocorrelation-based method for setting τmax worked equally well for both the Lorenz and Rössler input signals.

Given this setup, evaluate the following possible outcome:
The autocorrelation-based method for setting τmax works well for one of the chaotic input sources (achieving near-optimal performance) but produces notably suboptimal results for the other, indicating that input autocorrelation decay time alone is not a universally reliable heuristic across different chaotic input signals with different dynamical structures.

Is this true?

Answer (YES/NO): YES